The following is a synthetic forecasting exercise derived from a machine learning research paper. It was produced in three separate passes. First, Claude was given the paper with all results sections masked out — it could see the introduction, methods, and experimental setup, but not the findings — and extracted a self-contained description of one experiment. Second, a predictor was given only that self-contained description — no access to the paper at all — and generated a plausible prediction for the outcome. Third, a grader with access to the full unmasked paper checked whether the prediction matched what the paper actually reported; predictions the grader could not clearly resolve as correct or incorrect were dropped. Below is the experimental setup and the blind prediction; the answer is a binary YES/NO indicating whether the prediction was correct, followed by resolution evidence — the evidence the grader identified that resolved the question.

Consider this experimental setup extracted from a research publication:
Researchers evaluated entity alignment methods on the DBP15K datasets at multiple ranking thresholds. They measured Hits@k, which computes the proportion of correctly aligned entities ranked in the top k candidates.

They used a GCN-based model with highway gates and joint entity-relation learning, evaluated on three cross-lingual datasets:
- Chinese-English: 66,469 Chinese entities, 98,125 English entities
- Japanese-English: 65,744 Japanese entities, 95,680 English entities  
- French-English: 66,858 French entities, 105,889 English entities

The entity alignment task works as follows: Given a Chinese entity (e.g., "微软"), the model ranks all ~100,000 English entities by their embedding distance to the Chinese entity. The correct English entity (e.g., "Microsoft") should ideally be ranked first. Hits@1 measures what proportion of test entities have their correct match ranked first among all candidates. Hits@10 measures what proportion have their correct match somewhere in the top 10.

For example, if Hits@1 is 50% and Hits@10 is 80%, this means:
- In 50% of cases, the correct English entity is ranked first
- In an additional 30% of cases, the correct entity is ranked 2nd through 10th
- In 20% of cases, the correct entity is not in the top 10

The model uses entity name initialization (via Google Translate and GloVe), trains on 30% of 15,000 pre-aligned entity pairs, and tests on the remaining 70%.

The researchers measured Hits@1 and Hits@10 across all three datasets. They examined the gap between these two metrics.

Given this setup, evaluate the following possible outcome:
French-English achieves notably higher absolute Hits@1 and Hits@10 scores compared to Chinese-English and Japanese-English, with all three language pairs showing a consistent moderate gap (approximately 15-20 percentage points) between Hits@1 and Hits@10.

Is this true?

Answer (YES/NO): NO